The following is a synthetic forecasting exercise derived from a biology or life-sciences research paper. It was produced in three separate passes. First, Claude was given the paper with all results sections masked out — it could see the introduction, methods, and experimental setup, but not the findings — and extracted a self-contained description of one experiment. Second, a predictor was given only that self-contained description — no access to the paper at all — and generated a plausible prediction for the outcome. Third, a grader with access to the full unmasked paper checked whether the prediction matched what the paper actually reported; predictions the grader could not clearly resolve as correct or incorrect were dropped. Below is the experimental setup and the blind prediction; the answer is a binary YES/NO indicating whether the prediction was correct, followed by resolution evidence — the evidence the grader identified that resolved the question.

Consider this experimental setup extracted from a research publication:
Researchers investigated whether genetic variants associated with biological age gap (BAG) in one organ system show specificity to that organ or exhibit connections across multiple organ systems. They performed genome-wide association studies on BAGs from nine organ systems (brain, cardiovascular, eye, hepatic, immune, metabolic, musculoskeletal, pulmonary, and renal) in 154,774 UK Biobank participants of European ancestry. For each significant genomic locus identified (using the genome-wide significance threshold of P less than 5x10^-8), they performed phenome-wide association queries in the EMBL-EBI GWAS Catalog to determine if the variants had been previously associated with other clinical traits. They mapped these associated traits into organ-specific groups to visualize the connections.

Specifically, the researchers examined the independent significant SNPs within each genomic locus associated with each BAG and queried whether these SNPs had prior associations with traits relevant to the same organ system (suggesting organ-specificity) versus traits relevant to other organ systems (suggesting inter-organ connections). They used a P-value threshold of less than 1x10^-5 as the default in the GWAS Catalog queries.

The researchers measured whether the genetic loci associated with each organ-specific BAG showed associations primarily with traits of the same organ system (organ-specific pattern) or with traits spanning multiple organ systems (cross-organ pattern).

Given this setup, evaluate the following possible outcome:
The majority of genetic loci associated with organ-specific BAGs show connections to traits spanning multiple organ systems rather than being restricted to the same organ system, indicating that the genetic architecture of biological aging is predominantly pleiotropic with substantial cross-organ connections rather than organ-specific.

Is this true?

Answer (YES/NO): NO